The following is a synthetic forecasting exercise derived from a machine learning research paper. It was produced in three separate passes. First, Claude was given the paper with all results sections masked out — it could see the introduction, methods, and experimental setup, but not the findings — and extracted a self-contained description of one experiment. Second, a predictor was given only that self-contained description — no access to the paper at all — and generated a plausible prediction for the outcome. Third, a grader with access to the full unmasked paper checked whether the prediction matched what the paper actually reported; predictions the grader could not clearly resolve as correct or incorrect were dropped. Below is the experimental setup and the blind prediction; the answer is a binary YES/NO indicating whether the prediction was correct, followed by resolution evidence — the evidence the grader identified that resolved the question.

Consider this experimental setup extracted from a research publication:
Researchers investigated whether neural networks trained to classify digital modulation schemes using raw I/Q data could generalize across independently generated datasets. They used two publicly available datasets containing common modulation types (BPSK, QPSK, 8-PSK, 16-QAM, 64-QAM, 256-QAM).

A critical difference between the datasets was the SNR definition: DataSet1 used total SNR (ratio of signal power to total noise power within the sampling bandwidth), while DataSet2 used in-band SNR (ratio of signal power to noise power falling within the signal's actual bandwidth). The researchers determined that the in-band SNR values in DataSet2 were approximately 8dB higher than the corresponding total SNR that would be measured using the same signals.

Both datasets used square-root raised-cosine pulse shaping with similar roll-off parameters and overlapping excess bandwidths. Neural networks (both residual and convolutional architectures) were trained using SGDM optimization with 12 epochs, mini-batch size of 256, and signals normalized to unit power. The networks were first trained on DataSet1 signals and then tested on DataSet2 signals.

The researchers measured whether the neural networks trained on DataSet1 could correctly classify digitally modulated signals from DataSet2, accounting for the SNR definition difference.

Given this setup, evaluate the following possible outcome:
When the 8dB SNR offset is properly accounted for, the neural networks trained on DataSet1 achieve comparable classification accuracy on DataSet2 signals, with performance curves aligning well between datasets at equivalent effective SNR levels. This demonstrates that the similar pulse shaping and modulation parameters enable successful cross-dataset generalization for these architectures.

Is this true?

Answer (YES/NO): NO